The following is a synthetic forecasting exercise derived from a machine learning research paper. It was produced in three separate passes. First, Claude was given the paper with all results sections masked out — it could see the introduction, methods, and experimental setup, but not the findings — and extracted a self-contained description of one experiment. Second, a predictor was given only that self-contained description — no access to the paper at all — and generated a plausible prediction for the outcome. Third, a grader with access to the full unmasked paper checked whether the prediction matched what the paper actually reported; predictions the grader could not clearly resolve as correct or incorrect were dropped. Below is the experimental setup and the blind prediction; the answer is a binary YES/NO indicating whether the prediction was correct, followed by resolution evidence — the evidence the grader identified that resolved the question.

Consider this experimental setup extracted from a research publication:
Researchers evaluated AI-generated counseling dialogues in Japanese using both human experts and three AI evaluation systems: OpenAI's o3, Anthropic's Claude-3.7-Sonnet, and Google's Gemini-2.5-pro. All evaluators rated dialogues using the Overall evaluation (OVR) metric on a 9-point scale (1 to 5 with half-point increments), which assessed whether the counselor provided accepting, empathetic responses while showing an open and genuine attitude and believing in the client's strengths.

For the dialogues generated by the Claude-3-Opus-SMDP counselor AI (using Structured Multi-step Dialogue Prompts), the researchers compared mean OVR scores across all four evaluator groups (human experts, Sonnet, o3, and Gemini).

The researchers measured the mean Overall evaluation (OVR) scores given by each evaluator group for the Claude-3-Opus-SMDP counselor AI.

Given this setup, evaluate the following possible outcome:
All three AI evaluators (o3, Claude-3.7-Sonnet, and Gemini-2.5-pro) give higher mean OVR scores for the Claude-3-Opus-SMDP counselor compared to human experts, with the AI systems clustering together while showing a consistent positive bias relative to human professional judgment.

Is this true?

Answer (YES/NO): YES